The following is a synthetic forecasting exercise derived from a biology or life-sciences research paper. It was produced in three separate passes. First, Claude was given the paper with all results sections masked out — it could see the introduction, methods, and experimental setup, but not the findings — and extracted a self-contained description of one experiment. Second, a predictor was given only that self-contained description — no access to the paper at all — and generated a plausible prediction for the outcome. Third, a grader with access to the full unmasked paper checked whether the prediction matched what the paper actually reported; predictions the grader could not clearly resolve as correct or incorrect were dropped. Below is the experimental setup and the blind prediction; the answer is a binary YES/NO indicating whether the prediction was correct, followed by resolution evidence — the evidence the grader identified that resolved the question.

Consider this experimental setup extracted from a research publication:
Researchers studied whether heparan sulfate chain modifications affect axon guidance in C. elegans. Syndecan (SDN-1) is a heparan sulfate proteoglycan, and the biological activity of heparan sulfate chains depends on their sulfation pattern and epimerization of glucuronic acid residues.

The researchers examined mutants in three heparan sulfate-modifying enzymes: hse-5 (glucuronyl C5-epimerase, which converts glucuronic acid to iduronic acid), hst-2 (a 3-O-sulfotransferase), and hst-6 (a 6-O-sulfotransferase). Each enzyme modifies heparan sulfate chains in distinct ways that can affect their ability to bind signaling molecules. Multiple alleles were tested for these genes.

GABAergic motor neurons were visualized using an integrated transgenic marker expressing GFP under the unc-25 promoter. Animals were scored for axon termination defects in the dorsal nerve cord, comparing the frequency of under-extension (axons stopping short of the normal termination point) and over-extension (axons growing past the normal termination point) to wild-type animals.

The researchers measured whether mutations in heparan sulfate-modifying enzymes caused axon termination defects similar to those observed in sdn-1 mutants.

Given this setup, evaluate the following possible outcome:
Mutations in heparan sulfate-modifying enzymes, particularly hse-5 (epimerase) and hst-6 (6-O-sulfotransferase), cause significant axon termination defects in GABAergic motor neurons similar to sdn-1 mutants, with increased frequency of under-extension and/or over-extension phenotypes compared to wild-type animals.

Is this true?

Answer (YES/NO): NO